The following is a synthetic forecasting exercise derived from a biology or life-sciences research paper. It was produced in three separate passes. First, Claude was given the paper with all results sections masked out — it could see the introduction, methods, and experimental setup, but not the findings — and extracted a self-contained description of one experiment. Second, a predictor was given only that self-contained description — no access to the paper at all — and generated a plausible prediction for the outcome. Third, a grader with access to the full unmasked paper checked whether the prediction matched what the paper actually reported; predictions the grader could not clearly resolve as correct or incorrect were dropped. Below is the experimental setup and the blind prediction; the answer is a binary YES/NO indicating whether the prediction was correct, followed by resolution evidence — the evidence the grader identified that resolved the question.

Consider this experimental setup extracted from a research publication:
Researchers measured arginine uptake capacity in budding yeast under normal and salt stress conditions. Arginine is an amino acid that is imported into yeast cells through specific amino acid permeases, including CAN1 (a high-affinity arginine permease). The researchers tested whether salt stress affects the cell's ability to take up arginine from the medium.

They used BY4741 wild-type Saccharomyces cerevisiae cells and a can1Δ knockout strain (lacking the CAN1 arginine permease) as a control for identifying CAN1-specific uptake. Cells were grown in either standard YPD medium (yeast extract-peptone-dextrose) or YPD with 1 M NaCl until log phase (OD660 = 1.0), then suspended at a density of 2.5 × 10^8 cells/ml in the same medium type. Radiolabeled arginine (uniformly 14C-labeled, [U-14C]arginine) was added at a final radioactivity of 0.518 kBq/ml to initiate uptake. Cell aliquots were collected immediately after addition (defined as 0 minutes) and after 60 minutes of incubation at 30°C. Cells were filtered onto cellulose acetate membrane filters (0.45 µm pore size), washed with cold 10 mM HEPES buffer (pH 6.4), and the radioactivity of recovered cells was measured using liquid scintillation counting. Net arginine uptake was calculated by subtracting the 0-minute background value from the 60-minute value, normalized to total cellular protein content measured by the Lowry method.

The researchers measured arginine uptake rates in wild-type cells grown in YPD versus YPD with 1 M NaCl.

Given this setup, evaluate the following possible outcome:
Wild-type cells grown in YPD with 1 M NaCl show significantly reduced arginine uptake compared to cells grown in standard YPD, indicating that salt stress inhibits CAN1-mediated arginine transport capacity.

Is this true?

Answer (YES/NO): YES